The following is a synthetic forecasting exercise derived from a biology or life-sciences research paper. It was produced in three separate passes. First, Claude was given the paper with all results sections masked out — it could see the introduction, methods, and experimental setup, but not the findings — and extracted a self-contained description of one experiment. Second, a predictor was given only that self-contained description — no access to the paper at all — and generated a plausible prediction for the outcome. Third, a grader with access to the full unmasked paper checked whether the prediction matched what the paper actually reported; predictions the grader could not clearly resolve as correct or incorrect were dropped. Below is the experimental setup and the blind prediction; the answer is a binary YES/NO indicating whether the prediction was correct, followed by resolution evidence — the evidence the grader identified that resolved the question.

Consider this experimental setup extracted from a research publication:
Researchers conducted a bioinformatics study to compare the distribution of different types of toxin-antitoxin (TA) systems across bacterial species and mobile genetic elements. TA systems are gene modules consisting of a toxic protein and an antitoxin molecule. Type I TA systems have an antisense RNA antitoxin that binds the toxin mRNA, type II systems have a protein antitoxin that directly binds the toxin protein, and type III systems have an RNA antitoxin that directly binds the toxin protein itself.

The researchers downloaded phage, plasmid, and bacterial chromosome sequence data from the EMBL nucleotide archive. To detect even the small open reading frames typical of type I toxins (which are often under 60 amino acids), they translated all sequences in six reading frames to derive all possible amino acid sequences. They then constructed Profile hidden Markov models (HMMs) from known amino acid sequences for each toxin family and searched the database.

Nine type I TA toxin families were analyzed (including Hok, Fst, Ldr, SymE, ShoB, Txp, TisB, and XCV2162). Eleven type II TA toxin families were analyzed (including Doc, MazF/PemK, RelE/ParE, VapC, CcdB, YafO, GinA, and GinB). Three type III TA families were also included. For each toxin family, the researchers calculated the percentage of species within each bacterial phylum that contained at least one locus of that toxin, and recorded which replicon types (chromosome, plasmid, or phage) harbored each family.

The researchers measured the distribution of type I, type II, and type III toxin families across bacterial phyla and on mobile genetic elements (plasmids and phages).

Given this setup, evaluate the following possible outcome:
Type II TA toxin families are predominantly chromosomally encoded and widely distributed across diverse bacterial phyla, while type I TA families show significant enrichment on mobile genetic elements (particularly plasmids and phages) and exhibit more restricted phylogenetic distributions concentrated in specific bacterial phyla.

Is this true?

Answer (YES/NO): NO